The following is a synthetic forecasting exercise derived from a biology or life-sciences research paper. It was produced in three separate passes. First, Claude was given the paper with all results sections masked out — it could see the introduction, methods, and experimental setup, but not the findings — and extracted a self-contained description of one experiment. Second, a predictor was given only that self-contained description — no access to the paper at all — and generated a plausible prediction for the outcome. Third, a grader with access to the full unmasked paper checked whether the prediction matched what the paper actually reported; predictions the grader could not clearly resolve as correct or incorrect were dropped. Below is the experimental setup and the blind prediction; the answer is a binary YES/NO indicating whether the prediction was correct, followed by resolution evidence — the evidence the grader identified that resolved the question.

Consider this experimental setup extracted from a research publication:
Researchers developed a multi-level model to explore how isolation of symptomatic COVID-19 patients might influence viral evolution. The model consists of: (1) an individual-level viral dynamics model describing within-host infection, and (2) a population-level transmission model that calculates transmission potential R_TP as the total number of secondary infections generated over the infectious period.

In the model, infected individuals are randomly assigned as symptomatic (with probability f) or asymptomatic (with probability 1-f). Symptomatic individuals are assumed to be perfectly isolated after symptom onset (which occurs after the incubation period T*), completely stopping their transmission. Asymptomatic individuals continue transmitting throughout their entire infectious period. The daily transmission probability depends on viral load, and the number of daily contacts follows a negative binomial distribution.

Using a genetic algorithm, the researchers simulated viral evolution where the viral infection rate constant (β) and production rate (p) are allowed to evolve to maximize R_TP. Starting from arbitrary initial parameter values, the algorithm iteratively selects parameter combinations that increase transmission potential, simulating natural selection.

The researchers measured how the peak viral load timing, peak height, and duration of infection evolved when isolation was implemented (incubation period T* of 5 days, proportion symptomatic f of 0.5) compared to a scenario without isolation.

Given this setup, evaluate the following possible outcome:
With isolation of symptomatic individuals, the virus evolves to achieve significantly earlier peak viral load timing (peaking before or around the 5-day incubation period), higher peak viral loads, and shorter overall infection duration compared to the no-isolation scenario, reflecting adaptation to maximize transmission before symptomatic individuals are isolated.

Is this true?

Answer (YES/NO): NO